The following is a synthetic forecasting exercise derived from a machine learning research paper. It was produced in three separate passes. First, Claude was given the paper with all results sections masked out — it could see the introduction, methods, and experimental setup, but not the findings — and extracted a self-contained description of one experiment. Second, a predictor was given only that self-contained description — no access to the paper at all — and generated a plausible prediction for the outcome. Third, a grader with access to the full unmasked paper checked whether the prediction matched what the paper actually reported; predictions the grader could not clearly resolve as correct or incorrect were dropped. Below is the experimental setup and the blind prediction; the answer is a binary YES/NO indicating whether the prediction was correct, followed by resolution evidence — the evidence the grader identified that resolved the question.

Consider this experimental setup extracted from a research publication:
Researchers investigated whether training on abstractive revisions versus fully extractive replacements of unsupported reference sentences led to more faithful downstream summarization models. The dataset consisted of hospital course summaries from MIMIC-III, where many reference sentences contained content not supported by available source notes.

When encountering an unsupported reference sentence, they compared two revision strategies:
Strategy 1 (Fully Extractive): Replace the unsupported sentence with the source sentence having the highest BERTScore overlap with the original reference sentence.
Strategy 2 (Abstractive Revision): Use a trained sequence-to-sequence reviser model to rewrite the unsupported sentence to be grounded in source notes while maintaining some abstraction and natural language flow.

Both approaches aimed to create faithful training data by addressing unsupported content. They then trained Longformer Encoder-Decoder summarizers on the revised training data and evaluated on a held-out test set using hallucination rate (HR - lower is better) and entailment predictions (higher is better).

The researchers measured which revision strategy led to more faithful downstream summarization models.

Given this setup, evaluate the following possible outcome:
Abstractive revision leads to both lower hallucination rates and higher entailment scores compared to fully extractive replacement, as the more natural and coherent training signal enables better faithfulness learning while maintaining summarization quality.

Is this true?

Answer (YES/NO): YES